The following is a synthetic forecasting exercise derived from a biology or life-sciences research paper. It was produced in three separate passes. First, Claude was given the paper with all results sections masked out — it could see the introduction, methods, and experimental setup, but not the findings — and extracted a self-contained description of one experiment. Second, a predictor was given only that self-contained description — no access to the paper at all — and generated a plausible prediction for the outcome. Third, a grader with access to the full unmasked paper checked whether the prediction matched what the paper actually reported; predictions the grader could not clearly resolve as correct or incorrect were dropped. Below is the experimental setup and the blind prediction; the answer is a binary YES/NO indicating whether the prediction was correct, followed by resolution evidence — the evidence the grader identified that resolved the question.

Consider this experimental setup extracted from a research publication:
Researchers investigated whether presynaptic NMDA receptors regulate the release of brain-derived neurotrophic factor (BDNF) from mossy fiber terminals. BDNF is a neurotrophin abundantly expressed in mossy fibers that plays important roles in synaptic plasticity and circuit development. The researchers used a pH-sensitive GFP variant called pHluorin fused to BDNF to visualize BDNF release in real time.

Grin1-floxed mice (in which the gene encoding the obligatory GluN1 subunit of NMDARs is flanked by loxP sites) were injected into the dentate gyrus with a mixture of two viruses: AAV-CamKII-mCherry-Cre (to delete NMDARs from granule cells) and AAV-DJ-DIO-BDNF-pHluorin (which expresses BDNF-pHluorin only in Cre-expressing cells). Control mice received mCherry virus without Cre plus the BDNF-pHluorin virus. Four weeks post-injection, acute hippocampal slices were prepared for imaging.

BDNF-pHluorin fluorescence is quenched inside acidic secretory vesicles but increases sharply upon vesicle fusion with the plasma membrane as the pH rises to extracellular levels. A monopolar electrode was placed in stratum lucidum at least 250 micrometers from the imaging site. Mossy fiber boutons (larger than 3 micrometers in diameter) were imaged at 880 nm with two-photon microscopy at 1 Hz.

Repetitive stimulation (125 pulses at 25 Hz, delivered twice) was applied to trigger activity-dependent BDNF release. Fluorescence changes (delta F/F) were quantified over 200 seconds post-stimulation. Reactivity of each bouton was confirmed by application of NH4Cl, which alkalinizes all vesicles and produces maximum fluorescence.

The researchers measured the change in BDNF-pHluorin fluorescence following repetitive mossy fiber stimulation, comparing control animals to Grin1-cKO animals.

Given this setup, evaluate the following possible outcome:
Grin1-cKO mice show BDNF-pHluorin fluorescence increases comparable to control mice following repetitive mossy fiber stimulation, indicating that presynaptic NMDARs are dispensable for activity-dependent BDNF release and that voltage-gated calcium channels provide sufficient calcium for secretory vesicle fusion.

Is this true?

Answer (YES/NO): NO